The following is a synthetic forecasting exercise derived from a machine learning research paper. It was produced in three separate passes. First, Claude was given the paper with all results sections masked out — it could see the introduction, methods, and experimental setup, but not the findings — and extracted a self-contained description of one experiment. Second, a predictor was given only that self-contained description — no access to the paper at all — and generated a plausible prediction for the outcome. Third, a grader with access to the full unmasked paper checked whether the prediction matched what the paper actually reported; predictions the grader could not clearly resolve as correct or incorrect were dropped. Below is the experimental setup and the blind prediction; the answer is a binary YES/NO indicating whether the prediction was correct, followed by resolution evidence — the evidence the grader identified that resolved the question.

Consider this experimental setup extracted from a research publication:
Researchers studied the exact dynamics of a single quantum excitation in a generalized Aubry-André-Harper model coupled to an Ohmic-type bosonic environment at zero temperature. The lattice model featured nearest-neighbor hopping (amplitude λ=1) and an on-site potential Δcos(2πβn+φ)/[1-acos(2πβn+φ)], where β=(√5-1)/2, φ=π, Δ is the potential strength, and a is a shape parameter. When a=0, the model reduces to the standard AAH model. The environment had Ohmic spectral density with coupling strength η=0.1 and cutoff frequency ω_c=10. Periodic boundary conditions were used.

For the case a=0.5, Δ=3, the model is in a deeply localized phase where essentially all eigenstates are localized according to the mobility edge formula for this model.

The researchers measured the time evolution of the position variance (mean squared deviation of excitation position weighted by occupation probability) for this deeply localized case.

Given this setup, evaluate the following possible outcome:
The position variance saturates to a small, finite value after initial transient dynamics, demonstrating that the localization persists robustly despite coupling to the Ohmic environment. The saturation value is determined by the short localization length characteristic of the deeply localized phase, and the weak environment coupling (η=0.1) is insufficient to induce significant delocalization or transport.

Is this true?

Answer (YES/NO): YES